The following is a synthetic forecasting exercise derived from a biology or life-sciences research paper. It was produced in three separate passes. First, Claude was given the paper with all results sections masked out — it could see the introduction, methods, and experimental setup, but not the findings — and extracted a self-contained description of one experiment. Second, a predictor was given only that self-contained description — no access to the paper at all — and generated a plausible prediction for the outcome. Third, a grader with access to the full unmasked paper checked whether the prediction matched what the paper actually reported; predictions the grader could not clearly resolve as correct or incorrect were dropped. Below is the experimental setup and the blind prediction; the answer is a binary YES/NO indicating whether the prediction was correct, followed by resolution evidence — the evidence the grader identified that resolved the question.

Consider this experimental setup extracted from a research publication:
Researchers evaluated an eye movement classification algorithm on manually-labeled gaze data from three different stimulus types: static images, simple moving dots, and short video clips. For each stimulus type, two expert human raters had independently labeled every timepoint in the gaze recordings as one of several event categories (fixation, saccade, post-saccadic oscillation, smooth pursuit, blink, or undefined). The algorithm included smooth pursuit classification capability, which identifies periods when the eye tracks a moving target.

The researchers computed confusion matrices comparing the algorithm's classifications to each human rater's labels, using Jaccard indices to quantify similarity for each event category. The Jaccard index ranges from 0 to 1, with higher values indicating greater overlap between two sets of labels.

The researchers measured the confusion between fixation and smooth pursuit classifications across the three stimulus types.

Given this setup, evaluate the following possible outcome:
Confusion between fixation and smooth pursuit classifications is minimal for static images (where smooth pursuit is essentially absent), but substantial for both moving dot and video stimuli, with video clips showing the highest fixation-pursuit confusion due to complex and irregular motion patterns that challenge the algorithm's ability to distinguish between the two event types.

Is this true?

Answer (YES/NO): NO